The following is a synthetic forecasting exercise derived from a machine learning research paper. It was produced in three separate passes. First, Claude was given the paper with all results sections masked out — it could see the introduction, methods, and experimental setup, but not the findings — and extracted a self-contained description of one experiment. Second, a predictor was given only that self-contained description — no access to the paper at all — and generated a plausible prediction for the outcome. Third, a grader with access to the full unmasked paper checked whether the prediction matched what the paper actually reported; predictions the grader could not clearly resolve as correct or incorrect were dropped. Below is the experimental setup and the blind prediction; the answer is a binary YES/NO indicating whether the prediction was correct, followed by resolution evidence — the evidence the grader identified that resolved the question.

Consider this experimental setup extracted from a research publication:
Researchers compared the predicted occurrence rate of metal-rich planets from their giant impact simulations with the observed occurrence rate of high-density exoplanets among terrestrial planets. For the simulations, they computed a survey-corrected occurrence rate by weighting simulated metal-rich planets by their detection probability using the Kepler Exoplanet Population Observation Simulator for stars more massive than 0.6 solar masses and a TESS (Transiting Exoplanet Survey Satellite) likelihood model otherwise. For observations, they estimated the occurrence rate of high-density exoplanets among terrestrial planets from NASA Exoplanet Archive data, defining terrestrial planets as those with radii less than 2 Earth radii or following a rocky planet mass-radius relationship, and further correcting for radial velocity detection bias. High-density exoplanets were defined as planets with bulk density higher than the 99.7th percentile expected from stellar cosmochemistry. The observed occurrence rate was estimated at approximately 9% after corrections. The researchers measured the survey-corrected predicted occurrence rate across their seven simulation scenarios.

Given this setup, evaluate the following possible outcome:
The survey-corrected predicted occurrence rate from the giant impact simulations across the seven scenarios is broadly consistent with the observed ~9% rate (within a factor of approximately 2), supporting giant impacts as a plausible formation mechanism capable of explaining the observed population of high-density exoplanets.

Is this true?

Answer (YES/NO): NO